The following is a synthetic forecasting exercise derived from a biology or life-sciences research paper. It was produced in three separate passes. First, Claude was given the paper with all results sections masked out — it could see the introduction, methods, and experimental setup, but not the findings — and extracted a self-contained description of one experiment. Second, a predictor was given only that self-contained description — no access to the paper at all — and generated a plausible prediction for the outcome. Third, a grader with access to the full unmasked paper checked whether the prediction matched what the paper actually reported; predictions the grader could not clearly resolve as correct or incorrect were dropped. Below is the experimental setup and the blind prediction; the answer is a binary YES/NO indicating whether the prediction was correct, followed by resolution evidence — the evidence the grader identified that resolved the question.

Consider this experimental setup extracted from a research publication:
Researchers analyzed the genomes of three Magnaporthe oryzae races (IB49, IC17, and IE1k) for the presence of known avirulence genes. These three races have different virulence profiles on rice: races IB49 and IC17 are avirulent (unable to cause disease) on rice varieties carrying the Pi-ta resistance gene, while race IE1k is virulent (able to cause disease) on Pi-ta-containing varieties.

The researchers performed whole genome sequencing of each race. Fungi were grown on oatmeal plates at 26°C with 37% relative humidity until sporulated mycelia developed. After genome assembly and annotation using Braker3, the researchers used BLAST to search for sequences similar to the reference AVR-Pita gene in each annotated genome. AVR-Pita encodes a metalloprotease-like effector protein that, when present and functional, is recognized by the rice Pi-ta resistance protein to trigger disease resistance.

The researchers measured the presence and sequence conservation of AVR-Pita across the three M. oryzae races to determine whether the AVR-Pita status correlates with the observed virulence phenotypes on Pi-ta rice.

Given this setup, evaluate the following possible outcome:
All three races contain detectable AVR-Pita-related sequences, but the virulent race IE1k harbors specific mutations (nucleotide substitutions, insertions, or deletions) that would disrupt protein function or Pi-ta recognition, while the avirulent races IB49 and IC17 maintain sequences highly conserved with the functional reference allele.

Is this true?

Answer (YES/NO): NO